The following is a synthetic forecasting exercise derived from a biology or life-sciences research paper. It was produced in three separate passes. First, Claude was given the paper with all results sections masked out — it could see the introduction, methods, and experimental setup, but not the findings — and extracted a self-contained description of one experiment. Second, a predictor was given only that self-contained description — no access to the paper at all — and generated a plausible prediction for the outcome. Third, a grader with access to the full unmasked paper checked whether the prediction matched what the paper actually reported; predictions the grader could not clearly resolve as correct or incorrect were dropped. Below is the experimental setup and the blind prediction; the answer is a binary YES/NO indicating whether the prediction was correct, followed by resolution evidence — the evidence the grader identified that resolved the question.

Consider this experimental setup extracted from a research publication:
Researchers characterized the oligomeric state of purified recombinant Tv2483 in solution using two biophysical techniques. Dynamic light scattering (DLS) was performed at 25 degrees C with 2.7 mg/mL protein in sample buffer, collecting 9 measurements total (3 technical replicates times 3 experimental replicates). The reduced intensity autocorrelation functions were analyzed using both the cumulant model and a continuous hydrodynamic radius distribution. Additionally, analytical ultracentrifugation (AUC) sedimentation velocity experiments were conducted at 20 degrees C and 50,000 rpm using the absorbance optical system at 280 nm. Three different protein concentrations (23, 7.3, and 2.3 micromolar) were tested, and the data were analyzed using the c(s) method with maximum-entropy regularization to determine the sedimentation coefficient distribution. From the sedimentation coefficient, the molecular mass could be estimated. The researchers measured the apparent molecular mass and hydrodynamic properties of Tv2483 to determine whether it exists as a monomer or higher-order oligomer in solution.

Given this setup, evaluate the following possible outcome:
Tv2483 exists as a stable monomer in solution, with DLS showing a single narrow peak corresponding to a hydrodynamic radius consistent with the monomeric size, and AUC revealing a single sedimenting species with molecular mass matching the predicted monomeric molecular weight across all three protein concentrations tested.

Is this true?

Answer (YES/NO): YES